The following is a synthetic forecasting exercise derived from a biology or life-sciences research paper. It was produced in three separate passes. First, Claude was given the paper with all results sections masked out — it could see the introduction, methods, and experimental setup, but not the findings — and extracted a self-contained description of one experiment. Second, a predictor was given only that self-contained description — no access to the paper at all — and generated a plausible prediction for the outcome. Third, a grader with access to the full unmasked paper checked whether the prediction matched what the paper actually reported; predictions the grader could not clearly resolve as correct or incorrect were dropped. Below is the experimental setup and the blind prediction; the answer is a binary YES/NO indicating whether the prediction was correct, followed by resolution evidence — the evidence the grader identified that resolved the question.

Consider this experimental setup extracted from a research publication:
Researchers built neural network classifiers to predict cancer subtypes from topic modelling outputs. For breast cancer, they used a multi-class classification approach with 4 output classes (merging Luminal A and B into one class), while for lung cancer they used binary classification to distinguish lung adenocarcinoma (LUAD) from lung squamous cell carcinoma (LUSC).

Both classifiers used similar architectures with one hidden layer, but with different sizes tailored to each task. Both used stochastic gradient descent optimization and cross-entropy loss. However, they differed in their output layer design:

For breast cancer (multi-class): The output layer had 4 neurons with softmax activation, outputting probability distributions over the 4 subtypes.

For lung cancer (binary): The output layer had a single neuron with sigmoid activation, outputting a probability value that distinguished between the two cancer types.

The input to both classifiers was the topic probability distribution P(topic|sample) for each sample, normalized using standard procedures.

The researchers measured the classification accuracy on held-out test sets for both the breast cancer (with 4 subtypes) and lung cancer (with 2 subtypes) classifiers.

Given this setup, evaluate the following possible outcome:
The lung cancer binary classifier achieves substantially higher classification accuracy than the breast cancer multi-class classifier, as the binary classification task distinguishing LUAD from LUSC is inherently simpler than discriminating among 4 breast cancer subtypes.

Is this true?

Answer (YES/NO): NO